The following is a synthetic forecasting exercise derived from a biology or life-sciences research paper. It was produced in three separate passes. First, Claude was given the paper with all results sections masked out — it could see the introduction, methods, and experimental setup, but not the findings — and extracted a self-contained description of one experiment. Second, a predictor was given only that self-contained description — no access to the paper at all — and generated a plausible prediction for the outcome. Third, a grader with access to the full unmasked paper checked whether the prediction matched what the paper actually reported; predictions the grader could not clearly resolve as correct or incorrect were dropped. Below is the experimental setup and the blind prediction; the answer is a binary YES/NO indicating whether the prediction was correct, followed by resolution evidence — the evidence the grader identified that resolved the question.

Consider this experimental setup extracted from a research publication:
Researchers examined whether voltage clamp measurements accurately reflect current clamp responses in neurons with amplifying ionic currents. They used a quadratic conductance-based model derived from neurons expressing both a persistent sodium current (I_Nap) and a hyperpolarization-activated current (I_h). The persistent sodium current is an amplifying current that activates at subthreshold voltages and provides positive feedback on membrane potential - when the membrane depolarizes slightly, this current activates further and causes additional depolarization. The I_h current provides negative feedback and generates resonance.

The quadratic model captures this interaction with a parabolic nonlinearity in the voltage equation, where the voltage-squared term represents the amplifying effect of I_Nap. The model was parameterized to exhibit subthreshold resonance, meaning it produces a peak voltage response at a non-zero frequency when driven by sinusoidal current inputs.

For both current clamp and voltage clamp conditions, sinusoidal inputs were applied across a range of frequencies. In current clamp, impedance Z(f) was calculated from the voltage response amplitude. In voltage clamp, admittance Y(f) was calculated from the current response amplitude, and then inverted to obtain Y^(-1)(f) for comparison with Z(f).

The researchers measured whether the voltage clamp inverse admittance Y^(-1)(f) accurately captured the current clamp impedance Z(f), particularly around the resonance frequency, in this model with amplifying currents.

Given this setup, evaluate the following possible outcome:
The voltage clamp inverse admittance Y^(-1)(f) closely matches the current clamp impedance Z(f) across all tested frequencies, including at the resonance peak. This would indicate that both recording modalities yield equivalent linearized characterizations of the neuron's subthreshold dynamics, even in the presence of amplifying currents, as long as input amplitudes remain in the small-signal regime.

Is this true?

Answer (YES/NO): NO